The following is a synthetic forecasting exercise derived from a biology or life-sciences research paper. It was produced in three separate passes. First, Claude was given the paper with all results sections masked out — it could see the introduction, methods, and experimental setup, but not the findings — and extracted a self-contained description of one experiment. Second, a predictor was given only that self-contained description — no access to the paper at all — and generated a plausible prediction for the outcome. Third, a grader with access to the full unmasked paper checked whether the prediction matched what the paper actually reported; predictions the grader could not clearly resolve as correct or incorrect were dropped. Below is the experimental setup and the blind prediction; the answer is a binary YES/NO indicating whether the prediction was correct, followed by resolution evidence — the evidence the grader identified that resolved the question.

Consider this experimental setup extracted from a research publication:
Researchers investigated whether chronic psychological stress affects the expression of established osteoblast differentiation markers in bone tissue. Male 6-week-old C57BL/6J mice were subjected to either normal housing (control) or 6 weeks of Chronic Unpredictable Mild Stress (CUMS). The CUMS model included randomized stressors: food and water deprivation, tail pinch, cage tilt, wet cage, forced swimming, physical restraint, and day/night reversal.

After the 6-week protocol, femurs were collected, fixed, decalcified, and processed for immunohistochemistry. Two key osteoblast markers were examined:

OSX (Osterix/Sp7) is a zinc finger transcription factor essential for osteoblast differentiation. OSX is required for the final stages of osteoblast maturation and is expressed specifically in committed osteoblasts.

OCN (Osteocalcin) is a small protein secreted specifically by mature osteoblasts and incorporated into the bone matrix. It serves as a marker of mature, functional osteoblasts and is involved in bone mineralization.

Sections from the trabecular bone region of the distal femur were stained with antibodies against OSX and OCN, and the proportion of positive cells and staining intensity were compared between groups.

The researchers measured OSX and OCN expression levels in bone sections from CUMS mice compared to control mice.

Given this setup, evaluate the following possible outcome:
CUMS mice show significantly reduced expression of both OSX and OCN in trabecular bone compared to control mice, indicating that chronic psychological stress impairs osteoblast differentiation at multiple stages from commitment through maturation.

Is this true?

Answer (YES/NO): NO